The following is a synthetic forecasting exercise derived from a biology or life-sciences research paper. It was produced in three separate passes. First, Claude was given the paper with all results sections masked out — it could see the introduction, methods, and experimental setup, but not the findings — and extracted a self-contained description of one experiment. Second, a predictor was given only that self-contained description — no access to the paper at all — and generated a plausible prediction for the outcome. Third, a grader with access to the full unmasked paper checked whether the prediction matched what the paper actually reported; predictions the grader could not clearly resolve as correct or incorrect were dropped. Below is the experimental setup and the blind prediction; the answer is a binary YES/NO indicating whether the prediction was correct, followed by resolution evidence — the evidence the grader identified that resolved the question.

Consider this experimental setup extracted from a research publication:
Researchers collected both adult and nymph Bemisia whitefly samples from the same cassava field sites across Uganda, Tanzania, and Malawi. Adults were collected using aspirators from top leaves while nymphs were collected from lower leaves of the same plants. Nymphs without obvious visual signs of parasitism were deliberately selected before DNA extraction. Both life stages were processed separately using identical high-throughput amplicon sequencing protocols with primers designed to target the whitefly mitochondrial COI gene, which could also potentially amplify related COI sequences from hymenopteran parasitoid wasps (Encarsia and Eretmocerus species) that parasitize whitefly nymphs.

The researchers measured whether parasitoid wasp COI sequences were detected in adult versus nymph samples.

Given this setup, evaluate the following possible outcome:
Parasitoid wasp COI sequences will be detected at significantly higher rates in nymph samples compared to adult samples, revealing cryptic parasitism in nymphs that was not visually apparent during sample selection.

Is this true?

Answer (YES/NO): YES